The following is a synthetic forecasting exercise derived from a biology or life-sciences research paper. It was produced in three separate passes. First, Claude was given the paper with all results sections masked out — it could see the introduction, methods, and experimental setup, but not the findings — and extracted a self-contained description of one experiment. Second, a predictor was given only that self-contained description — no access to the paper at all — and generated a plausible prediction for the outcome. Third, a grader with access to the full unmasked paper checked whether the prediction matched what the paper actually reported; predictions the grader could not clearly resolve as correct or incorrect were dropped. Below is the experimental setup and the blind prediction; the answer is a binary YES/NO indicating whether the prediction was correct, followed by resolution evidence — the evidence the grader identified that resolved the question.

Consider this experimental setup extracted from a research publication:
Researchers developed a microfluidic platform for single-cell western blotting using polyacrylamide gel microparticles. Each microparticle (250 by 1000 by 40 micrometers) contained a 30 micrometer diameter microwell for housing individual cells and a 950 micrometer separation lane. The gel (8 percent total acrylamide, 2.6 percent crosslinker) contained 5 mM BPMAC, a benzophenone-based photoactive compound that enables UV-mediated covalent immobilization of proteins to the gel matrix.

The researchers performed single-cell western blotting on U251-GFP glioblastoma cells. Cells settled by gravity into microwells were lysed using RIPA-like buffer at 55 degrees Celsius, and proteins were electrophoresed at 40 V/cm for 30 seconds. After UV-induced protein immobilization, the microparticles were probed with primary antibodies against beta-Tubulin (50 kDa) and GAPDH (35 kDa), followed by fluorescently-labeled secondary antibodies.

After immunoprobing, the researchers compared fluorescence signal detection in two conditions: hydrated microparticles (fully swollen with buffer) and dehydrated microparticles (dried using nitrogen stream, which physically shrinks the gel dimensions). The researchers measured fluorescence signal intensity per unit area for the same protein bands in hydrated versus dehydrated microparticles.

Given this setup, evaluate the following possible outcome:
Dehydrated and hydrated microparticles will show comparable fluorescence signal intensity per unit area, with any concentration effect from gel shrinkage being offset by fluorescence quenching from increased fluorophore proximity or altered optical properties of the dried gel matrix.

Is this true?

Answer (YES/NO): NO